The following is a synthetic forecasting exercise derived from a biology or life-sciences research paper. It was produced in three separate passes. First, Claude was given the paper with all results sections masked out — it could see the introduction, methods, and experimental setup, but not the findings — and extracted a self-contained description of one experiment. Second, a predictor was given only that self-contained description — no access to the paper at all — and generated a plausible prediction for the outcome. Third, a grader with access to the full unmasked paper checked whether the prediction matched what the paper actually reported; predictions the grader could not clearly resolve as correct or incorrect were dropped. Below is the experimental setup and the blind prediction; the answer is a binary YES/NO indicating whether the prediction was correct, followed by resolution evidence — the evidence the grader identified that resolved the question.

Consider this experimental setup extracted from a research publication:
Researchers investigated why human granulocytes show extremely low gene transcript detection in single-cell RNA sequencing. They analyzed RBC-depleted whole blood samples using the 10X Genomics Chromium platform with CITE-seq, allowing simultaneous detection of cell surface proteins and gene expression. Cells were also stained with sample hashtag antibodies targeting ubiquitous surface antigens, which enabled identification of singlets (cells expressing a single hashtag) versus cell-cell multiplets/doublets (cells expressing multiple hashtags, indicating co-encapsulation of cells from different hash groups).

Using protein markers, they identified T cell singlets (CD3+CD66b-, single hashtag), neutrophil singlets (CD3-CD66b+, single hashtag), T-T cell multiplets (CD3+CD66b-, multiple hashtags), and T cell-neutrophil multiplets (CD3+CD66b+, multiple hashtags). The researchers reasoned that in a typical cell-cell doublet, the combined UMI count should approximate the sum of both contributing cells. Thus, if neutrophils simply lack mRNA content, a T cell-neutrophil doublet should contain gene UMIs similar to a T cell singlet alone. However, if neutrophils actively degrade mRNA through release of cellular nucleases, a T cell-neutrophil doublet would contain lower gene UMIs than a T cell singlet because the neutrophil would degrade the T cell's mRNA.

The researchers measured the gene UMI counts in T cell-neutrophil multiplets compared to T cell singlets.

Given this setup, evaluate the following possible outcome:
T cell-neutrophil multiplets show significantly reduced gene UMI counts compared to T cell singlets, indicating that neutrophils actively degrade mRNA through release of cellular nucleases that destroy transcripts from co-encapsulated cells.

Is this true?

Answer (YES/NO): YES